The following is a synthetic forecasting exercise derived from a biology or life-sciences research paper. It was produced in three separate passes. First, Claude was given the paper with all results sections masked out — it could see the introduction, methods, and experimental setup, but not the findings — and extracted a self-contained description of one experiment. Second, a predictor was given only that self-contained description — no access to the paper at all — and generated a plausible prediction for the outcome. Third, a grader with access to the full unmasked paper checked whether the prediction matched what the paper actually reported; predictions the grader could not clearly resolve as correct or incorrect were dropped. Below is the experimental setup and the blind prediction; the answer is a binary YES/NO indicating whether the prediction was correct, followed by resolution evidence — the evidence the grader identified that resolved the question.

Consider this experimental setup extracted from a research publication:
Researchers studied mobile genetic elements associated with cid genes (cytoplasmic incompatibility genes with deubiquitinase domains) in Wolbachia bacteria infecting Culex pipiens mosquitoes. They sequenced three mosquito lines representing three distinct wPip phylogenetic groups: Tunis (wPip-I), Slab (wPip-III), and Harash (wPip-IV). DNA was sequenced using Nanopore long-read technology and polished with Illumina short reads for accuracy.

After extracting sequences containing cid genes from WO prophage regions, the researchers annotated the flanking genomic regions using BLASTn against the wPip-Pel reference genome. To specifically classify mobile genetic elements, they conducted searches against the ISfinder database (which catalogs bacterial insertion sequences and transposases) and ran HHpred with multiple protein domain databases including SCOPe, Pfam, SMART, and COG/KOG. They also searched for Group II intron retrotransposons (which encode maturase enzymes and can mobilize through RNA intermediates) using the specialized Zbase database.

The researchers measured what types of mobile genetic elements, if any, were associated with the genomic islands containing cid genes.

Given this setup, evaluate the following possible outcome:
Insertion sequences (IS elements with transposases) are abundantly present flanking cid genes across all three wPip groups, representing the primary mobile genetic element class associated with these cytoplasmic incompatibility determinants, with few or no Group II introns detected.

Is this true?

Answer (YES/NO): NO